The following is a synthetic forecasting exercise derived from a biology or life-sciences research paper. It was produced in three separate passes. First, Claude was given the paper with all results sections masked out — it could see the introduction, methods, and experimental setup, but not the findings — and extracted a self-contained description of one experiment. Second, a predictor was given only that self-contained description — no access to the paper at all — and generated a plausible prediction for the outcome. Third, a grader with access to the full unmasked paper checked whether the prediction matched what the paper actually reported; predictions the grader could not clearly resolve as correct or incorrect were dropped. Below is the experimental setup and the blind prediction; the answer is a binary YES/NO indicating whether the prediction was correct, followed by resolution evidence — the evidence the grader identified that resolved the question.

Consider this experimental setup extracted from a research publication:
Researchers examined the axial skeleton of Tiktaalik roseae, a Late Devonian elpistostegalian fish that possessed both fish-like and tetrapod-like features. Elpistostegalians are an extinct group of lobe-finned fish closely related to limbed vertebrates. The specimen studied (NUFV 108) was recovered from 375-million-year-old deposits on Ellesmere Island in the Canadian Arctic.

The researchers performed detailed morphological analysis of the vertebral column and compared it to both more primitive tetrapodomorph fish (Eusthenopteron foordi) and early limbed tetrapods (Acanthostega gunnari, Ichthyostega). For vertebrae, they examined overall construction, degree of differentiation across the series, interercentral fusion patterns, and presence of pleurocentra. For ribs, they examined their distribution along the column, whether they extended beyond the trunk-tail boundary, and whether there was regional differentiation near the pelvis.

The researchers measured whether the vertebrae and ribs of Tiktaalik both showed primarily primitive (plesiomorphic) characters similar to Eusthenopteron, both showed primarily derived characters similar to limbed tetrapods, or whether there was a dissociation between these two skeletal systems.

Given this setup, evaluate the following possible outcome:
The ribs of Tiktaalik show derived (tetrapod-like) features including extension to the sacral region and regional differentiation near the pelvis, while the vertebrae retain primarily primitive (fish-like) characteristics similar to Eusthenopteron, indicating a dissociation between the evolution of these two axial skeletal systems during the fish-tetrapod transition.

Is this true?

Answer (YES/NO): YES